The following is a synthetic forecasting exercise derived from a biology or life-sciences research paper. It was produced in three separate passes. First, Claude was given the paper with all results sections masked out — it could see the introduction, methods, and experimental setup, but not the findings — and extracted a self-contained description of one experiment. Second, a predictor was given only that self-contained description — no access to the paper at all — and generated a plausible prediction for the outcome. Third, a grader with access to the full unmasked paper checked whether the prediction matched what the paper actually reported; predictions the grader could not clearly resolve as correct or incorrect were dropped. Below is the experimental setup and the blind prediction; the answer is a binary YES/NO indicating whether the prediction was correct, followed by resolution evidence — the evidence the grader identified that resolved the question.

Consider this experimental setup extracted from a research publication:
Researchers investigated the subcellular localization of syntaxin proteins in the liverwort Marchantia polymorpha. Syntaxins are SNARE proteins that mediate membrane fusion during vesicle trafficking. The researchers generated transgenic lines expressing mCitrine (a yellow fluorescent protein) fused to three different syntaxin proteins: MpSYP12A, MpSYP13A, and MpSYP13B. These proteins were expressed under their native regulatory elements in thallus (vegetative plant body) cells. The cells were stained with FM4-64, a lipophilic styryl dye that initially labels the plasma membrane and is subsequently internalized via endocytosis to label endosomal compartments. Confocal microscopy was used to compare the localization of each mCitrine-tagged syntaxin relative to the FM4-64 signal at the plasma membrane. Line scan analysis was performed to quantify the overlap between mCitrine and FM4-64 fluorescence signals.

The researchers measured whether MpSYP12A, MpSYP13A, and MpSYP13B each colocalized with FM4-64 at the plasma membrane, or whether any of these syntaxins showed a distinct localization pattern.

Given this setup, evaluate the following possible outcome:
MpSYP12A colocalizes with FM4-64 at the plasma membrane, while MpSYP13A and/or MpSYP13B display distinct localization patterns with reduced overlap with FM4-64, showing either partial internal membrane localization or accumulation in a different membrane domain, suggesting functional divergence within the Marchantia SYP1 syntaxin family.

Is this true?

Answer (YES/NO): NO